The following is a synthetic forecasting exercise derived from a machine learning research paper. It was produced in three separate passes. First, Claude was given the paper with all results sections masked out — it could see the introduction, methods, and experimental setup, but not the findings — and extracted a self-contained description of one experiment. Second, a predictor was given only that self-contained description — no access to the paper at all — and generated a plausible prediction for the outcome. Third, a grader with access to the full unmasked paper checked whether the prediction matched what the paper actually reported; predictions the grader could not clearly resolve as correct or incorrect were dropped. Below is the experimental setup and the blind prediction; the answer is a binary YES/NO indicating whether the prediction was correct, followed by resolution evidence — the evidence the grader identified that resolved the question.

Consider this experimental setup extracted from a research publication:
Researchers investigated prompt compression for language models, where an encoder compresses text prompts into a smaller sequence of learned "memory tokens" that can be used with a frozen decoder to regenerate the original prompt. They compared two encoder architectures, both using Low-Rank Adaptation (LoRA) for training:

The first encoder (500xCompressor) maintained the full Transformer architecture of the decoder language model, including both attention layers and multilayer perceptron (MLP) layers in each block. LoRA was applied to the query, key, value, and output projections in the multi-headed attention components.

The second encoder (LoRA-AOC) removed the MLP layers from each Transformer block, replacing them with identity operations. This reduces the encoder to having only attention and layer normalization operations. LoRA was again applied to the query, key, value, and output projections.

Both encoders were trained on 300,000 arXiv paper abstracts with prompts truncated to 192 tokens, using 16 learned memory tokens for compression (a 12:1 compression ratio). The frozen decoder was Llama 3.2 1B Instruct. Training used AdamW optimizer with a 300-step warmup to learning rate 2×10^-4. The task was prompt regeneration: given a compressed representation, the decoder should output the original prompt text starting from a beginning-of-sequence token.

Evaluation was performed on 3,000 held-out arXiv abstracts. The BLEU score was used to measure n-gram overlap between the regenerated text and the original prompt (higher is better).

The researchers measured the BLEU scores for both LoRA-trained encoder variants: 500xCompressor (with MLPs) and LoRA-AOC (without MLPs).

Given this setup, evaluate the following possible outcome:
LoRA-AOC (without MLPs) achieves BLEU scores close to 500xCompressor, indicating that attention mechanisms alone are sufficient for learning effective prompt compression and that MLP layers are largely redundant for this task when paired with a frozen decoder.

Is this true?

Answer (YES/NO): NO